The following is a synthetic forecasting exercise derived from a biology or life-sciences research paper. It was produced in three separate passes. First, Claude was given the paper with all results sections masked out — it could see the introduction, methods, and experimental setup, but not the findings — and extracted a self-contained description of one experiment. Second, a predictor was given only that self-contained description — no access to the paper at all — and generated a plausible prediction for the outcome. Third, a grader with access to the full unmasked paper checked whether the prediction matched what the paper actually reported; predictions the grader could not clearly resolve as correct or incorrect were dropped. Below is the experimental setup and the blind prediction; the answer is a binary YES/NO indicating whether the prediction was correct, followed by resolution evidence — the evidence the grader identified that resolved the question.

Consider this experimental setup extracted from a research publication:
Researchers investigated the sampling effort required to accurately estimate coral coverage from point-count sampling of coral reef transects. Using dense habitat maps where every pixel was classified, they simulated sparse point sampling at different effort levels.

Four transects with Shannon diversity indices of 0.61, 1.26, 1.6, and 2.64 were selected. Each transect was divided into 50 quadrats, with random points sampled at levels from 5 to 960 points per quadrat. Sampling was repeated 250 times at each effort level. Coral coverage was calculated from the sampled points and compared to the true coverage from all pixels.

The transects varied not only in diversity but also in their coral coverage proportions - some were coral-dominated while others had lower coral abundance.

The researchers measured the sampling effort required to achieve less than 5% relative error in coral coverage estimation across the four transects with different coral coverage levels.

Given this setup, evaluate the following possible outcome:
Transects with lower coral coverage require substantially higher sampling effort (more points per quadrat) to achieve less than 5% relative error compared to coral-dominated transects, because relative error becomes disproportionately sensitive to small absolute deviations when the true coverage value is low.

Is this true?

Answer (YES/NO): YES